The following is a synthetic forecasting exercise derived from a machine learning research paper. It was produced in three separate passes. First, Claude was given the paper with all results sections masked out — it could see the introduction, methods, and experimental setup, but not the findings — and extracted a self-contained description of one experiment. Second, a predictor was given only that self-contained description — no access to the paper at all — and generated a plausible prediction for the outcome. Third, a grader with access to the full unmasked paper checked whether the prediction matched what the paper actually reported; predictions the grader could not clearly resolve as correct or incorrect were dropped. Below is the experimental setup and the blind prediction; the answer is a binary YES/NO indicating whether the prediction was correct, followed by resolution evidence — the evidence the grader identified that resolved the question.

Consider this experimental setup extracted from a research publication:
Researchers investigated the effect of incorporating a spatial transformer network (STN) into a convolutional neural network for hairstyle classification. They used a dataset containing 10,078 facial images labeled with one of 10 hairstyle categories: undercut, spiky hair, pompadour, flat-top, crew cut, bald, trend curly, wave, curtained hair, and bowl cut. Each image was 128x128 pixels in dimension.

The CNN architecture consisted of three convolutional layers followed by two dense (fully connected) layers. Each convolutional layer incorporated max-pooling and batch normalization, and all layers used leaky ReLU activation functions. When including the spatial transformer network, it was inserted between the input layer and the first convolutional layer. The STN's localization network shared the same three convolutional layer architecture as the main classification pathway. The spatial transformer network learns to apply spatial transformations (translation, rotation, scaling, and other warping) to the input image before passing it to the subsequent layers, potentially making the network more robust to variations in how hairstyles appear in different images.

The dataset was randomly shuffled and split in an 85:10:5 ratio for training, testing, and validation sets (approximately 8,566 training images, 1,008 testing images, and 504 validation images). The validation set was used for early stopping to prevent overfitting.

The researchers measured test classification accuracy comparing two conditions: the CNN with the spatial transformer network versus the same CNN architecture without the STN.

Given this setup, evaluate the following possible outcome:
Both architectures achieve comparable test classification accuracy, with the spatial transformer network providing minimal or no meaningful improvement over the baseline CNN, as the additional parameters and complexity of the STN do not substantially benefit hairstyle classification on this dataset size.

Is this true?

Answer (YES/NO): NO